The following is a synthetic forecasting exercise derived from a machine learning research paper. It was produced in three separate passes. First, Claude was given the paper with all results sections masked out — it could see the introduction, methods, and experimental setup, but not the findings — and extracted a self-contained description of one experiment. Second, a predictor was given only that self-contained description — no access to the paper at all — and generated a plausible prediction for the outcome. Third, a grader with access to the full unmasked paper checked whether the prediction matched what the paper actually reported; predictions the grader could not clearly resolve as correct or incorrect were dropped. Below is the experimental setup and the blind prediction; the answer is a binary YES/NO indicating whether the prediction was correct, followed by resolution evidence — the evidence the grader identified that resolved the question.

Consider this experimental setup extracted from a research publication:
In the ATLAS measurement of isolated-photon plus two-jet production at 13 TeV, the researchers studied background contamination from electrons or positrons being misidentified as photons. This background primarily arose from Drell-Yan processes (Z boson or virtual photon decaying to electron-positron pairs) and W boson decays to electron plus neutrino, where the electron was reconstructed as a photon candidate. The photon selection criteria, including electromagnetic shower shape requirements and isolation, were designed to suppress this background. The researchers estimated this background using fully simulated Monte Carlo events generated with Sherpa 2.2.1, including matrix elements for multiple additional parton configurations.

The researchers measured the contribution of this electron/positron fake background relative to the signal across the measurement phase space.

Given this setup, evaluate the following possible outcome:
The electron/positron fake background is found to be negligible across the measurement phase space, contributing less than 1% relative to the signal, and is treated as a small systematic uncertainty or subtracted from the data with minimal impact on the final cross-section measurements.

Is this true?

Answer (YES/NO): YES